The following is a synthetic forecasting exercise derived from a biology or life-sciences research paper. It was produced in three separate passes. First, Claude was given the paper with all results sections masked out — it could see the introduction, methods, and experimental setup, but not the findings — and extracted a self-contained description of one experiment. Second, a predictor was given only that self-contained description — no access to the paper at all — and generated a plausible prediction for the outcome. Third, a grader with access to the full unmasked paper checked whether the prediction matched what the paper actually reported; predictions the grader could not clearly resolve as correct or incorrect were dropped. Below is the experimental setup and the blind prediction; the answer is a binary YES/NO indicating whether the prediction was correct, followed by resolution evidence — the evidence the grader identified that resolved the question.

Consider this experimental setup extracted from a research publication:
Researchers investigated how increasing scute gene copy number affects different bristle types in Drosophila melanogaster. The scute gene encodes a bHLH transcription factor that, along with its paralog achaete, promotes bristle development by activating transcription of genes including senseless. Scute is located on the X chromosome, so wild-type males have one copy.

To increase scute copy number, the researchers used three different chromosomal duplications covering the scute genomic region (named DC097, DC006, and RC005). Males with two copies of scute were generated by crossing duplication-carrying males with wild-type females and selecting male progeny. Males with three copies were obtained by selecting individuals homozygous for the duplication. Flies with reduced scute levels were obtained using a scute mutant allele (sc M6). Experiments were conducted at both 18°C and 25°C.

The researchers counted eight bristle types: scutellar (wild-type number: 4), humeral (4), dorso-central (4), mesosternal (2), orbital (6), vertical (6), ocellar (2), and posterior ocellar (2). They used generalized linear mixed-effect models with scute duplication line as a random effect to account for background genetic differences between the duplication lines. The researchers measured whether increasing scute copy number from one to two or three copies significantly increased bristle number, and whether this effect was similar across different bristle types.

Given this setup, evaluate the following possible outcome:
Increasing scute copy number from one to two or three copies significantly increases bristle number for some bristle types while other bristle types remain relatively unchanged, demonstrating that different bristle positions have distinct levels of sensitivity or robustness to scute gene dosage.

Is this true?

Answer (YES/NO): YES